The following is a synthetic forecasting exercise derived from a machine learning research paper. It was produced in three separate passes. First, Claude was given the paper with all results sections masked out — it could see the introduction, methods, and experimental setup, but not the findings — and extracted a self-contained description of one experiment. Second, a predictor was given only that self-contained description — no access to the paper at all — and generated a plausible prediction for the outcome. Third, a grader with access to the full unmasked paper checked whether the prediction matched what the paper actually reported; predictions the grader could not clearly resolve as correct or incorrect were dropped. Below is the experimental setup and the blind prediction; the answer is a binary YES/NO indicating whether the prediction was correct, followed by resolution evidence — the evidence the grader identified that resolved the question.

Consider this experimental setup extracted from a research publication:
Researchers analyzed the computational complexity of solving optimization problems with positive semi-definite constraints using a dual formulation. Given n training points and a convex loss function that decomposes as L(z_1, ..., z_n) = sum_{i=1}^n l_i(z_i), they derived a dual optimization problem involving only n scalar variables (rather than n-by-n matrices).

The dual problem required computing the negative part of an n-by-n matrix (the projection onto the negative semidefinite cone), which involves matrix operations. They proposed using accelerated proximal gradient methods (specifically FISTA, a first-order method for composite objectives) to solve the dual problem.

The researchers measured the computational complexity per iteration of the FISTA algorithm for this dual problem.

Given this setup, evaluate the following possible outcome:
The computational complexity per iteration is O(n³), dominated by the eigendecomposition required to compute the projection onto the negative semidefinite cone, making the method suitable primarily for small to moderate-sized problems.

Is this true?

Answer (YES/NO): NO